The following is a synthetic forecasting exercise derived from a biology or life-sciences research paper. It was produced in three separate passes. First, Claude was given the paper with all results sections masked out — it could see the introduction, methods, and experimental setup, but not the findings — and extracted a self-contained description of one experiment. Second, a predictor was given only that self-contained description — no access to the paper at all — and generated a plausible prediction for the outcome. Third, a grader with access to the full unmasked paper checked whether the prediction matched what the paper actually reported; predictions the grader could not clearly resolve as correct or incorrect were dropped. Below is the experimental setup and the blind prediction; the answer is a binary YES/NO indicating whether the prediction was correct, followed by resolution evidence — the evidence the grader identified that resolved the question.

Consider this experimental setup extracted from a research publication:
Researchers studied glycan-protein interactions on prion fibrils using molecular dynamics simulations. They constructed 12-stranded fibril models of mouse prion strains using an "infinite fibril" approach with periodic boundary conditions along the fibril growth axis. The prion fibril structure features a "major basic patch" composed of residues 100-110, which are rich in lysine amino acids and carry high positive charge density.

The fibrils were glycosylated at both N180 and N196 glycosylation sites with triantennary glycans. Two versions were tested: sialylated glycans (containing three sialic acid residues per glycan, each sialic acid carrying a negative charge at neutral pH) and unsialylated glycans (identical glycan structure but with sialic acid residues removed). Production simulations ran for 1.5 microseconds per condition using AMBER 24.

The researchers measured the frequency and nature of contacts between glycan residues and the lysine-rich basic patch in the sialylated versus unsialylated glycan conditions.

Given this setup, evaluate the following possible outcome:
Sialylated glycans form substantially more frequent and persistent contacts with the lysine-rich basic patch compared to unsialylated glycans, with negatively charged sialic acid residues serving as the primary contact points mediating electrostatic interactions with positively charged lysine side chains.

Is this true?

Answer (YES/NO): NO